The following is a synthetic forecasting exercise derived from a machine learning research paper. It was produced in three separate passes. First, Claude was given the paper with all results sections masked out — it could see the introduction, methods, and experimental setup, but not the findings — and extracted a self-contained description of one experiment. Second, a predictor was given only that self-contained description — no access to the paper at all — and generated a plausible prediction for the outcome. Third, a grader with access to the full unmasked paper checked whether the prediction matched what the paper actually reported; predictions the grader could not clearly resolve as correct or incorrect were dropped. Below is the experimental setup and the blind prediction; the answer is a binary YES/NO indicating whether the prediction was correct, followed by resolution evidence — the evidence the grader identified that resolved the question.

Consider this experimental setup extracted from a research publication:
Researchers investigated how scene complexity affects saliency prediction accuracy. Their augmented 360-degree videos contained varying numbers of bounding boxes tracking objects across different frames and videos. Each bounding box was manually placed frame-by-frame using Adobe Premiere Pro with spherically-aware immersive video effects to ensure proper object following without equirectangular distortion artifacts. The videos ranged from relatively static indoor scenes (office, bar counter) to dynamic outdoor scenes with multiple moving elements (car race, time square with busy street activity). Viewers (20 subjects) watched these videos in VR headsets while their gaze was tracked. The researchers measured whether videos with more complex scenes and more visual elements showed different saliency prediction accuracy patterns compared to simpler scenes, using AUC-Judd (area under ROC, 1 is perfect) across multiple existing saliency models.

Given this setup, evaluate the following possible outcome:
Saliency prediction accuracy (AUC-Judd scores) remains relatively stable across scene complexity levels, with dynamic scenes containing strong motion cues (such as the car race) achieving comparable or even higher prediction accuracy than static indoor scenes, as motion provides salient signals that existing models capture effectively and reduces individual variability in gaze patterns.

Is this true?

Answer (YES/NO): YES